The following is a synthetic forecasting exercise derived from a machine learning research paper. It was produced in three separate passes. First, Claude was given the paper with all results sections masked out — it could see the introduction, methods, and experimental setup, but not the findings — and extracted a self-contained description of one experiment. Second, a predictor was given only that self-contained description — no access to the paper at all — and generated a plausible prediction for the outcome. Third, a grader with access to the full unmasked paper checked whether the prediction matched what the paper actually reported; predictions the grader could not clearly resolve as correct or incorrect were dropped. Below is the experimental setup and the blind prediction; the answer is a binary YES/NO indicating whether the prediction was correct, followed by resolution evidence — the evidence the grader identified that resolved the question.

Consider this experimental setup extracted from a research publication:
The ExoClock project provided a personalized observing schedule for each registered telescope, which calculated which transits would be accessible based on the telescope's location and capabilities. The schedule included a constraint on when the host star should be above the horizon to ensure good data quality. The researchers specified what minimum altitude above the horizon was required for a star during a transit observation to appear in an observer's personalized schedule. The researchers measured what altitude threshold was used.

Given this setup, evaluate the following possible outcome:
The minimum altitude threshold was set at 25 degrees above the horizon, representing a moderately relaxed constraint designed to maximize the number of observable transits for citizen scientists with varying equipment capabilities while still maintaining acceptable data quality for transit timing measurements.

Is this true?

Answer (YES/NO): NO